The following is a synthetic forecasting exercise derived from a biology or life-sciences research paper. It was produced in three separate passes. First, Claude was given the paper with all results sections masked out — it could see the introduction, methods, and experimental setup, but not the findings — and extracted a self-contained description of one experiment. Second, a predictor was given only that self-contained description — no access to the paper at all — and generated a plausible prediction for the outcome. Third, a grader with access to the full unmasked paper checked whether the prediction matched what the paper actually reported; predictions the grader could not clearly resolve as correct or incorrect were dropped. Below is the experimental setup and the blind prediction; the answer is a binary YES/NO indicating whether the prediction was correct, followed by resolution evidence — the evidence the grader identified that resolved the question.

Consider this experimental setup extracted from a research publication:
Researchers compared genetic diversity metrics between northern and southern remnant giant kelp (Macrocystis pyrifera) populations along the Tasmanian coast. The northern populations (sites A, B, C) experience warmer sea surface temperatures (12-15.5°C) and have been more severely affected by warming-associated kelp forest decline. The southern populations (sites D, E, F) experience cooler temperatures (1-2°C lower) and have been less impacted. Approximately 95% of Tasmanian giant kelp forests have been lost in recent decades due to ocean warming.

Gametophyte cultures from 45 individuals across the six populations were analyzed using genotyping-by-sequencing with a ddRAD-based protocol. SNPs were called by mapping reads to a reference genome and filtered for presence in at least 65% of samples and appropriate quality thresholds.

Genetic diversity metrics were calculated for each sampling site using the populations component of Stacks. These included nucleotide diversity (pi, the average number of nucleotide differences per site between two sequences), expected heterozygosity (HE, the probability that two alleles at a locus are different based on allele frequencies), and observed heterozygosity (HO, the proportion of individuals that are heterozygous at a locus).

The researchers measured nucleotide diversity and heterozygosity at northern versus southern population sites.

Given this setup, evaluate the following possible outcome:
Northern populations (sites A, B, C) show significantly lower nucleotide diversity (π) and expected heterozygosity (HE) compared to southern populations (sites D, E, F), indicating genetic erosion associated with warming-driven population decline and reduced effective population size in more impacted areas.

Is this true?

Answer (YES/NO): NO